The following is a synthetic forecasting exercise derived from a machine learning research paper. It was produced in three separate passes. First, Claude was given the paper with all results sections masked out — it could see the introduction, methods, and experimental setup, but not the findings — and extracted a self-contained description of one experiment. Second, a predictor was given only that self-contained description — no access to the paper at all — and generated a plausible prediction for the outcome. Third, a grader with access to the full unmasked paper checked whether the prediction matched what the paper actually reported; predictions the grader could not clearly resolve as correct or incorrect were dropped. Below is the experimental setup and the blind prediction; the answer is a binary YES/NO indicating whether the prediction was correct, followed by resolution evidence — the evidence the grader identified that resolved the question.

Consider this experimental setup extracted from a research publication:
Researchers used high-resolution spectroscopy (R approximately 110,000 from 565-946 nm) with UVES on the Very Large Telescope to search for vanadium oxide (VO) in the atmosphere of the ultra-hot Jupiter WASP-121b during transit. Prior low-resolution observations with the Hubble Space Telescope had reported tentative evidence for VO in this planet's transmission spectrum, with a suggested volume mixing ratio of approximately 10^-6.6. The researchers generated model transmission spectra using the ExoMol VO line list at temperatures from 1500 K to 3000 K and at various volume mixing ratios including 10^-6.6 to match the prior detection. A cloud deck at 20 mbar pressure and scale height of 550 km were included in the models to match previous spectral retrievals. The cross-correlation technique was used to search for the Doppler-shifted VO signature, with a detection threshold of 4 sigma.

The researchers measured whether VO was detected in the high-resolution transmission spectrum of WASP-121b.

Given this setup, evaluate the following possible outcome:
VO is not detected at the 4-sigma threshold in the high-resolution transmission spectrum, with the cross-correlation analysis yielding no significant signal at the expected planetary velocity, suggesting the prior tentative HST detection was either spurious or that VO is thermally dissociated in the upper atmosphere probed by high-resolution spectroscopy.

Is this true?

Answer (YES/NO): YES